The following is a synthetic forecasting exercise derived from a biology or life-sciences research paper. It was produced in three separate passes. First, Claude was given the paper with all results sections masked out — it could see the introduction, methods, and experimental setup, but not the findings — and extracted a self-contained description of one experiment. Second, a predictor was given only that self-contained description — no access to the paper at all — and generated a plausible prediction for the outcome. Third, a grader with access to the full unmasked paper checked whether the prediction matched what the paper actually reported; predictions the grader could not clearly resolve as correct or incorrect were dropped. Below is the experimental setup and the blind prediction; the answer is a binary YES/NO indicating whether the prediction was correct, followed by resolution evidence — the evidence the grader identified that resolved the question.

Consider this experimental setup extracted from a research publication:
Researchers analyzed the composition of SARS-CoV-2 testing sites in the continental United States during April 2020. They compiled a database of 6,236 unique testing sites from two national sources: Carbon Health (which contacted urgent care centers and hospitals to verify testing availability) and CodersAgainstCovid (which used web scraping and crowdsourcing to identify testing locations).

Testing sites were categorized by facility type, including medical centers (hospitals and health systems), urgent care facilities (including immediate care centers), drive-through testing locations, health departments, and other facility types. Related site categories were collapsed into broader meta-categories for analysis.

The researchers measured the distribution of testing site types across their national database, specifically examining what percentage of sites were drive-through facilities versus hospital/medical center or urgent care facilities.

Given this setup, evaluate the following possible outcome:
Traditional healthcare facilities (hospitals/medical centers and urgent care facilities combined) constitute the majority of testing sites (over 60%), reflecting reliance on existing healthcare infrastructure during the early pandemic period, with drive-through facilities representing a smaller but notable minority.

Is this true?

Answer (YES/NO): YES